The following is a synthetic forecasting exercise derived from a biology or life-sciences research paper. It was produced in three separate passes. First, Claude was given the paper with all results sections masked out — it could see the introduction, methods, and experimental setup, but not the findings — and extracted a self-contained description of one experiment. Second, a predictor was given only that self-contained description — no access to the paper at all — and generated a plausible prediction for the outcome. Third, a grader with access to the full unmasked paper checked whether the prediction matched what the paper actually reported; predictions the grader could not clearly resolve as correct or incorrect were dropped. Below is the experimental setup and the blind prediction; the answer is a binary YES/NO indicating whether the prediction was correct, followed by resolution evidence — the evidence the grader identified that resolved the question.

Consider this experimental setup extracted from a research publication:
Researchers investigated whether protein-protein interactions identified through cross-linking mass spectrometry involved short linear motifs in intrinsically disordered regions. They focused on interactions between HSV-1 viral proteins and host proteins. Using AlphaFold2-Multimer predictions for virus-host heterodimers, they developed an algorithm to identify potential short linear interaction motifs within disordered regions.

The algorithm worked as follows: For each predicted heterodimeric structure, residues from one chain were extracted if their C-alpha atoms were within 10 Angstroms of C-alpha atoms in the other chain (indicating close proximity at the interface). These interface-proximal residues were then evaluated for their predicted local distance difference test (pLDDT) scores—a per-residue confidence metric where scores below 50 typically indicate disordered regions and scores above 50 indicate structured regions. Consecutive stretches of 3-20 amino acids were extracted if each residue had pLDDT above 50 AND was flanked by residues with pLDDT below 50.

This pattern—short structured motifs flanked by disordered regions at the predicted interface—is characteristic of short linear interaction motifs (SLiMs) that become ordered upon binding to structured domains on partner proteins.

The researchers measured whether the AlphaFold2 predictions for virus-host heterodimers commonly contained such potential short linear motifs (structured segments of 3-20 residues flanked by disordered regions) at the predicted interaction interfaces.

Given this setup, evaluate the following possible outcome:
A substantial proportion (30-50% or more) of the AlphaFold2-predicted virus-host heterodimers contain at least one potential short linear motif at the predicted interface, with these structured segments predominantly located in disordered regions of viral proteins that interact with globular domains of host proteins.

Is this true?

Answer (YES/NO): NO